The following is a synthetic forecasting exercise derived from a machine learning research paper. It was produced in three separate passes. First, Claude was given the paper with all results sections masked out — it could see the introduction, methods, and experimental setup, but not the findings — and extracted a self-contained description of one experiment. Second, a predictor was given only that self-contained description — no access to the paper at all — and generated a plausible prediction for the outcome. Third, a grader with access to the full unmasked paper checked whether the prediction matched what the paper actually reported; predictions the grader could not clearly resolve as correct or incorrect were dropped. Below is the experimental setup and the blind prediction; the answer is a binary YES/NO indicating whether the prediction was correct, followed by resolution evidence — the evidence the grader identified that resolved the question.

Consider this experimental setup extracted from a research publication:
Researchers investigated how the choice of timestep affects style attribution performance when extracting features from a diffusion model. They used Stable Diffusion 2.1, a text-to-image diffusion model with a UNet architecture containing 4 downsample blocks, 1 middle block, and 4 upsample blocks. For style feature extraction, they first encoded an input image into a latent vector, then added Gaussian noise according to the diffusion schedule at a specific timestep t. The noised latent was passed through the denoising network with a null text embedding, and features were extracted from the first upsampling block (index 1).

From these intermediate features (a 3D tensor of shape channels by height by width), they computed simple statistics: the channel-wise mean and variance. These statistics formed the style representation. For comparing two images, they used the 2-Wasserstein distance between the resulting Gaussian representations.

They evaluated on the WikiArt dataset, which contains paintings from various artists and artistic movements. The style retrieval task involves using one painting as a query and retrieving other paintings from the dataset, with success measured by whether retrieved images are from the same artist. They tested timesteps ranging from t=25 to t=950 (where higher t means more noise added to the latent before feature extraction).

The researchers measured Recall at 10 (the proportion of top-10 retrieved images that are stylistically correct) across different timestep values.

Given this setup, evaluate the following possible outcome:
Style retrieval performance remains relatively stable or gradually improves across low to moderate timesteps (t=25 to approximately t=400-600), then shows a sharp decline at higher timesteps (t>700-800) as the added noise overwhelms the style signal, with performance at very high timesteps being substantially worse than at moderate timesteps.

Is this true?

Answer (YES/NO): NO